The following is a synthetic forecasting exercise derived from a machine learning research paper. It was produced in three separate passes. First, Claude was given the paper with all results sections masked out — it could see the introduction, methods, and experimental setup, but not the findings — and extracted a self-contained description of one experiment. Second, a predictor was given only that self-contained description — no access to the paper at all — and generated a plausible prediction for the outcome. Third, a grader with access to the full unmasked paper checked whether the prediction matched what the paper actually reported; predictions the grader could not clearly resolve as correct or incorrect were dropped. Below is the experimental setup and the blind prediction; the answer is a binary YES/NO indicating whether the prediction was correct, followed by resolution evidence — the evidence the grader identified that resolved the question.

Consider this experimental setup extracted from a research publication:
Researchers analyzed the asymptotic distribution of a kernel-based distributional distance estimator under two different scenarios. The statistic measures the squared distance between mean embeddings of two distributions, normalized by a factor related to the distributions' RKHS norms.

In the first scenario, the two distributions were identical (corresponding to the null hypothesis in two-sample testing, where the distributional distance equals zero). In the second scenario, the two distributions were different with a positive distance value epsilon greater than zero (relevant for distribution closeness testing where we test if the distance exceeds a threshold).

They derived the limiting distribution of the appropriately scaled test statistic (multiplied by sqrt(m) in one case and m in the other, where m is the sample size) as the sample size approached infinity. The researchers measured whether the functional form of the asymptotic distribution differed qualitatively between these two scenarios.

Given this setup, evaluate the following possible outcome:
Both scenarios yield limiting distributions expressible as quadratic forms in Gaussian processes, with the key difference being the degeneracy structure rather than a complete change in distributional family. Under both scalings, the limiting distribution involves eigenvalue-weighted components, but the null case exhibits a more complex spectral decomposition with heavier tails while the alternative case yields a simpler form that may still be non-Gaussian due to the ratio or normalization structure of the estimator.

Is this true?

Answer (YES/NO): NO